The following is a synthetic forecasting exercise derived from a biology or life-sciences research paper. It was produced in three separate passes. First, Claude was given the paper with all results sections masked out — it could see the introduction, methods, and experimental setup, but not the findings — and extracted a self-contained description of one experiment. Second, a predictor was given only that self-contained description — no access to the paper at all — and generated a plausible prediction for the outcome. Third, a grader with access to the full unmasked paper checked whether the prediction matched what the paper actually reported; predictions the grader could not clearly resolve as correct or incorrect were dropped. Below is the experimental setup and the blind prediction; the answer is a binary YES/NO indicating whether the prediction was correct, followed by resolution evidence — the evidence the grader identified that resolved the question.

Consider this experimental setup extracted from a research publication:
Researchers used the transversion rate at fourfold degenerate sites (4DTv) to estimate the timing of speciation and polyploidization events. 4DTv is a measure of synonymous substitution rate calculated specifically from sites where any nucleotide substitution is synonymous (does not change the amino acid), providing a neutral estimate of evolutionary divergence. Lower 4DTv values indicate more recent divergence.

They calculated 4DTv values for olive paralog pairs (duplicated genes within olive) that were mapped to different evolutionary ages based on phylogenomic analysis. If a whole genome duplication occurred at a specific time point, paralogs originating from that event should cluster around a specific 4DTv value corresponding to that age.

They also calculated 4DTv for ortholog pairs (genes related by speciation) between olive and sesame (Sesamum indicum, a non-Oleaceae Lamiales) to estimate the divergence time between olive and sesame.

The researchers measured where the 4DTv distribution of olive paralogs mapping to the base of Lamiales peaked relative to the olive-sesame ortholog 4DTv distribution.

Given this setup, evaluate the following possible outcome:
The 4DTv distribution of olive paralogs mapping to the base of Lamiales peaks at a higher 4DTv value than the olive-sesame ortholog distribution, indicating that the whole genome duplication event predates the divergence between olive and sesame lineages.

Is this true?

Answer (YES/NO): YES